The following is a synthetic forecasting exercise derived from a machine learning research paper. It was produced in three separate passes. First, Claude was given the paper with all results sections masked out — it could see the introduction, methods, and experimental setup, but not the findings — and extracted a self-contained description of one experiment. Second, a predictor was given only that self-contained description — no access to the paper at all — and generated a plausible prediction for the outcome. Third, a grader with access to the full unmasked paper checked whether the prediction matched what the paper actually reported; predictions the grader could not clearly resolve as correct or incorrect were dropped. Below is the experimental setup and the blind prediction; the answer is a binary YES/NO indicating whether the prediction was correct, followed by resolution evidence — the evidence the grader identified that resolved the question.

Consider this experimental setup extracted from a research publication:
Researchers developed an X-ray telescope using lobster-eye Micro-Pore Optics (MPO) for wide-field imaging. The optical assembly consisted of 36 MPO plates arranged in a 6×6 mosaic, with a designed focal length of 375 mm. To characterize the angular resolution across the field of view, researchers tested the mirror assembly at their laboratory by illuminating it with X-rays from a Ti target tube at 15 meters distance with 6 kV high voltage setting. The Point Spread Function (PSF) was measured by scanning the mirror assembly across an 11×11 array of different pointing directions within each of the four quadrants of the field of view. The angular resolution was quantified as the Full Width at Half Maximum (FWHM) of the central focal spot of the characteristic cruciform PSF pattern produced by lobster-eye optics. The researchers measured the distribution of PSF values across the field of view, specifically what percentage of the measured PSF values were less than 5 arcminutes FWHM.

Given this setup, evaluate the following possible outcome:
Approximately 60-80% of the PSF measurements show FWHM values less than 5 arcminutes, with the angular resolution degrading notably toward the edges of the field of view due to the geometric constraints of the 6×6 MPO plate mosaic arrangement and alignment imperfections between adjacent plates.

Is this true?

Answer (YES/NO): NO